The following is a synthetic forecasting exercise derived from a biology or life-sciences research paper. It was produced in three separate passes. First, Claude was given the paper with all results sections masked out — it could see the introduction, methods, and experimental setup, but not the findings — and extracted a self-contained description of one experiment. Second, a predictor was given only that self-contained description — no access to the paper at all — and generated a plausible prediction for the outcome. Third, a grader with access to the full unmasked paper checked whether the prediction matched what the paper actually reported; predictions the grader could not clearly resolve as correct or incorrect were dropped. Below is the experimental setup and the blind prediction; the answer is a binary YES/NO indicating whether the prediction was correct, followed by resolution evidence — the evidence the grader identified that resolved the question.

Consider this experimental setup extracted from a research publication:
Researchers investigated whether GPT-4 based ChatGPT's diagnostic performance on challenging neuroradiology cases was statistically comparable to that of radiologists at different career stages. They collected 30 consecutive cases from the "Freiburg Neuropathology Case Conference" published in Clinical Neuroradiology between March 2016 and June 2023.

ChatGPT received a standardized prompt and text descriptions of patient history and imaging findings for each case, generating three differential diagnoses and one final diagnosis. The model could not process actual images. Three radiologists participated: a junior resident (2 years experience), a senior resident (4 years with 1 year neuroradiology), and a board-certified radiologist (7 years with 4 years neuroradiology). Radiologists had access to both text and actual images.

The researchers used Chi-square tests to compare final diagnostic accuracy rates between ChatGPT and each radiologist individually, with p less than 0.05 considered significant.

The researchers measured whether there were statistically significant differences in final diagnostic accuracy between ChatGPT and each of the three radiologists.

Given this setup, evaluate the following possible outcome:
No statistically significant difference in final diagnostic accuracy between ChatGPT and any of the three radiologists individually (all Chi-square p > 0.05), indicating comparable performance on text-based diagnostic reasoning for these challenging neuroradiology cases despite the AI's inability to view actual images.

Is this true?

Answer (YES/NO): YES